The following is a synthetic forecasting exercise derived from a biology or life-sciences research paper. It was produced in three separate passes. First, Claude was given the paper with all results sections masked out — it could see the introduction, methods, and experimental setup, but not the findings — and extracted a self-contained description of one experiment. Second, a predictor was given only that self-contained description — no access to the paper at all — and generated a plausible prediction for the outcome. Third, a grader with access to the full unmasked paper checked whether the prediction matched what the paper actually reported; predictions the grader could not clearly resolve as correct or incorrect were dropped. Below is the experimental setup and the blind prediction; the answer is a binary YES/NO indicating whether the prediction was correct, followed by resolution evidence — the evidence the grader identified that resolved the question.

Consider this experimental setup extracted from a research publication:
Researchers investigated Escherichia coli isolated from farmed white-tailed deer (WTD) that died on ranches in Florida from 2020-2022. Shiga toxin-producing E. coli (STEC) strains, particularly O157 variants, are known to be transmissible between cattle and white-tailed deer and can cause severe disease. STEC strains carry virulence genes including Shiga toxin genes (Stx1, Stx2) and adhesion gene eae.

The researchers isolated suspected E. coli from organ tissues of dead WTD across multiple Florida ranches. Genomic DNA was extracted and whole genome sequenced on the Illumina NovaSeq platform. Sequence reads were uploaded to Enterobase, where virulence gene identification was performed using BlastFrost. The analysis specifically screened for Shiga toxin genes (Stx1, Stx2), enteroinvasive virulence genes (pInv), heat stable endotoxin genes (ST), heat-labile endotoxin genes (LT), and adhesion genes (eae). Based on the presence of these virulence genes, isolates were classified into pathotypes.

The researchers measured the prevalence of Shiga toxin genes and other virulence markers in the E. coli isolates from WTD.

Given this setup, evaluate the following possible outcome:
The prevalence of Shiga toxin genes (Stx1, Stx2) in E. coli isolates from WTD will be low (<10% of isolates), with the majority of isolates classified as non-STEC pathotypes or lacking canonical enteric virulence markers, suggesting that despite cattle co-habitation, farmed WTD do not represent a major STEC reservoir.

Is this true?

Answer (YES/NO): YES